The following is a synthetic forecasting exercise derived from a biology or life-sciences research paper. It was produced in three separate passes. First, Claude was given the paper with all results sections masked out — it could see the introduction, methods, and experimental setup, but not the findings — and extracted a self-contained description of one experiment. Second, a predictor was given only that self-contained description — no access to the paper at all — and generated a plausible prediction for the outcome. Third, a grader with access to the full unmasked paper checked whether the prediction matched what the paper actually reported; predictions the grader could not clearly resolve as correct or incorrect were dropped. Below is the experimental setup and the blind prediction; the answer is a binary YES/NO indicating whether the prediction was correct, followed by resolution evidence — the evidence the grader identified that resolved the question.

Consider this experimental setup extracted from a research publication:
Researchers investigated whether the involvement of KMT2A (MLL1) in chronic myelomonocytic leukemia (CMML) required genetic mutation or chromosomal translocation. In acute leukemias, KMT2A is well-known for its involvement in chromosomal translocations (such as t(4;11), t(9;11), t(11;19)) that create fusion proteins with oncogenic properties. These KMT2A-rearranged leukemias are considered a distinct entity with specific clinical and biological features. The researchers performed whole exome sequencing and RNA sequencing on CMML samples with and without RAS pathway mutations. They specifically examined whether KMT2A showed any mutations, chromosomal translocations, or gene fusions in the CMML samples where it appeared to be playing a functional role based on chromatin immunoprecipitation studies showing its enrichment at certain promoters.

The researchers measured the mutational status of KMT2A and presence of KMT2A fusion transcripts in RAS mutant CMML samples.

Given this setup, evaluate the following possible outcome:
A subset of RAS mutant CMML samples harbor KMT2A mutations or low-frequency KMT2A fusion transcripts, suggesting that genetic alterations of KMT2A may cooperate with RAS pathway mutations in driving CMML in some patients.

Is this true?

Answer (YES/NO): NO